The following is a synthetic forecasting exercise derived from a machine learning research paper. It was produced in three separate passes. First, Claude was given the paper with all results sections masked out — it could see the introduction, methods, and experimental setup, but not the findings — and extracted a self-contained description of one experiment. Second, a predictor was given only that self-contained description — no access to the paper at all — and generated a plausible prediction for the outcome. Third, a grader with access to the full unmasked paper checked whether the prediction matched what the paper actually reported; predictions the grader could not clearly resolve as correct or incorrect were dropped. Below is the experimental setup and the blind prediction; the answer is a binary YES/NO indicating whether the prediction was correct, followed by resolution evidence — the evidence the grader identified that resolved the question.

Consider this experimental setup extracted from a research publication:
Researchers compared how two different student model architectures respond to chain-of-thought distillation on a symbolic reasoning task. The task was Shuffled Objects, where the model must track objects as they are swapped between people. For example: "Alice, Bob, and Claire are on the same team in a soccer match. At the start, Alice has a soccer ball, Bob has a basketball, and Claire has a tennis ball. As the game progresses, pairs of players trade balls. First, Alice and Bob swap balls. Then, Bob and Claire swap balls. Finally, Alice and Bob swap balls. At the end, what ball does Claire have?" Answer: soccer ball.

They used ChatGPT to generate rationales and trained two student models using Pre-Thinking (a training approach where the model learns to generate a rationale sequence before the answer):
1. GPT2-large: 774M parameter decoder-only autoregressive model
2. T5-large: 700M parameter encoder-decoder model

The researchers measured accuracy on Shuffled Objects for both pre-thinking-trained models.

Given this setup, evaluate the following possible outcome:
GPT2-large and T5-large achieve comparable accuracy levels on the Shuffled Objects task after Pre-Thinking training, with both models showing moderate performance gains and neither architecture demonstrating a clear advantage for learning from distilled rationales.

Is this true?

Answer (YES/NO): NO